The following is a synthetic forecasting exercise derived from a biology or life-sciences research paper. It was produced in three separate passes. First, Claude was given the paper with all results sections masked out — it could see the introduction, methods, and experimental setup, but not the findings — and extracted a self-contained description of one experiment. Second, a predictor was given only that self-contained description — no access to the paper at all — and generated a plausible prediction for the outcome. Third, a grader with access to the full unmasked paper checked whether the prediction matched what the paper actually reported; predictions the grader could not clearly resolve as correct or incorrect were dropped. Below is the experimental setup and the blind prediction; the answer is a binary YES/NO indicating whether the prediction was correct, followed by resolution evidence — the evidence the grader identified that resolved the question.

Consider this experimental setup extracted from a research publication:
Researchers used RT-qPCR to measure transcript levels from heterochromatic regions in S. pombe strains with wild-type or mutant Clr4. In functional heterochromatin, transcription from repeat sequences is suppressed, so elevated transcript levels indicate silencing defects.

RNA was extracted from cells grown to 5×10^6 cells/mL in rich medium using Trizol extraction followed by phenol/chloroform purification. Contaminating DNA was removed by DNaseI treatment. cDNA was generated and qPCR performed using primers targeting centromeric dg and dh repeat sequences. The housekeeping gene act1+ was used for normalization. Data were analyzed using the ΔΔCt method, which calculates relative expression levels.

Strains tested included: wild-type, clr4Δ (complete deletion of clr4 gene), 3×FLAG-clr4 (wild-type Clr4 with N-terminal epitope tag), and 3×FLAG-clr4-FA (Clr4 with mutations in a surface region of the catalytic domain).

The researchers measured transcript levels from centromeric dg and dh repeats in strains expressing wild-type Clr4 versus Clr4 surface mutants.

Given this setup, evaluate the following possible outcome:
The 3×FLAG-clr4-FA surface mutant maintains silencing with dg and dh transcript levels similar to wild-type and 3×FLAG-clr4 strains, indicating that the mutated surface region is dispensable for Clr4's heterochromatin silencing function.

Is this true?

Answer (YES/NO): NO